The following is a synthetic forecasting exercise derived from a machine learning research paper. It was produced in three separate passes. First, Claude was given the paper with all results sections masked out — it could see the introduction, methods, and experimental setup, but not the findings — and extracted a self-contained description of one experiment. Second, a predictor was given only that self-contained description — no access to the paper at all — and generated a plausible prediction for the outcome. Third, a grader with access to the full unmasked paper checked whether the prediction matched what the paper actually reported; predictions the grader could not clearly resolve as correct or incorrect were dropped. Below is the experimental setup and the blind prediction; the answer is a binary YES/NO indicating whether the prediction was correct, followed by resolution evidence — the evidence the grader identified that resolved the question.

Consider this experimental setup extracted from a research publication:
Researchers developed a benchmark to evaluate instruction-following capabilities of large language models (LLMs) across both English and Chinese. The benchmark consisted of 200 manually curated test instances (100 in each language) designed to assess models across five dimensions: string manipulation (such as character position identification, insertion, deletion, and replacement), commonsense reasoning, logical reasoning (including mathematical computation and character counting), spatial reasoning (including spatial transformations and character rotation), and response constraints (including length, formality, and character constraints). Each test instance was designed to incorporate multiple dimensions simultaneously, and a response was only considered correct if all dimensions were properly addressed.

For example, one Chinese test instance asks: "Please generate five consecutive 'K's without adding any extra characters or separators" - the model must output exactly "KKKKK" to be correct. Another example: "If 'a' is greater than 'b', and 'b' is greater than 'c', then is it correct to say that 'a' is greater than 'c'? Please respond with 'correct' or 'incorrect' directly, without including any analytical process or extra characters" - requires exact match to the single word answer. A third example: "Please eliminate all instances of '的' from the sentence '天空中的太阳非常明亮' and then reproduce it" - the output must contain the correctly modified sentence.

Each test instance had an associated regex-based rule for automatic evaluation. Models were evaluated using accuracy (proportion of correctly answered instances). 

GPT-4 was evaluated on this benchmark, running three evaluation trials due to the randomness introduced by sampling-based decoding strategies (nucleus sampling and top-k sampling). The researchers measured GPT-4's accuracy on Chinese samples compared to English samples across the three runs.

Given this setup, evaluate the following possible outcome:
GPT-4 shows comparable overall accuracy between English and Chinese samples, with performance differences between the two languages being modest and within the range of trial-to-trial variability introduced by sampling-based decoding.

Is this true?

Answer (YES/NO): NO